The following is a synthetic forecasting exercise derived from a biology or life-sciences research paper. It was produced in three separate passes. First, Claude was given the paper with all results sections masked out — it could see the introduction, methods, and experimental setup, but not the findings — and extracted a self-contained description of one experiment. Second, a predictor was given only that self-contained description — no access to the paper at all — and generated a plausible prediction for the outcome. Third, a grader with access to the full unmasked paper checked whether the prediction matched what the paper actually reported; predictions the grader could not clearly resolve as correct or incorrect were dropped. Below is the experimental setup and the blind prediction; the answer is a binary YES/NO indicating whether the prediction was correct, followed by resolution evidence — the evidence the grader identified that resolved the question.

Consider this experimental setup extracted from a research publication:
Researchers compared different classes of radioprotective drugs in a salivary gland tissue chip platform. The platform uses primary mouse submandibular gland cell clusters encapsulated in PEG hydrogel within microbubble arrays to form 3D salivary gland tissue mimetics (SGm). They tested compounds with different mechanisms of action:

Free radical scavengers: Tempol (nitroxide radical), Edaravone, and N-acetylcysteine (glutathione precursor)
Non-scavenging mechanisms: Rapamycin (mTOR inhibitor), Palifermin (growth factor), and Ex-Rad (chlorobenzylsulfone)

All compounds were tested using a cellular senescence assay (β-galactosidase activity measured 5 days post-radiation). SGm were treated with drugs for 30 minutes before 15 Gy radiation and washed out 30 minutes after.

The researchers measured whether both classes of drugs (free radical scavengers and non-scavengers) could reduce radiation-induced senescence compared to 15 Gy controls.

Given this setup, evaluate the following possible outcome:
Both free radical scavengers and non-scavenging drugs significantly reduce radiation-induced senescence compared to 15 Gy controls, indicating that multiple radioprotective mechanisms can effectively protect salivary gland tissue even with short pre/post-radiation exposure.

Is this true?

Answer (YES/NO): NO